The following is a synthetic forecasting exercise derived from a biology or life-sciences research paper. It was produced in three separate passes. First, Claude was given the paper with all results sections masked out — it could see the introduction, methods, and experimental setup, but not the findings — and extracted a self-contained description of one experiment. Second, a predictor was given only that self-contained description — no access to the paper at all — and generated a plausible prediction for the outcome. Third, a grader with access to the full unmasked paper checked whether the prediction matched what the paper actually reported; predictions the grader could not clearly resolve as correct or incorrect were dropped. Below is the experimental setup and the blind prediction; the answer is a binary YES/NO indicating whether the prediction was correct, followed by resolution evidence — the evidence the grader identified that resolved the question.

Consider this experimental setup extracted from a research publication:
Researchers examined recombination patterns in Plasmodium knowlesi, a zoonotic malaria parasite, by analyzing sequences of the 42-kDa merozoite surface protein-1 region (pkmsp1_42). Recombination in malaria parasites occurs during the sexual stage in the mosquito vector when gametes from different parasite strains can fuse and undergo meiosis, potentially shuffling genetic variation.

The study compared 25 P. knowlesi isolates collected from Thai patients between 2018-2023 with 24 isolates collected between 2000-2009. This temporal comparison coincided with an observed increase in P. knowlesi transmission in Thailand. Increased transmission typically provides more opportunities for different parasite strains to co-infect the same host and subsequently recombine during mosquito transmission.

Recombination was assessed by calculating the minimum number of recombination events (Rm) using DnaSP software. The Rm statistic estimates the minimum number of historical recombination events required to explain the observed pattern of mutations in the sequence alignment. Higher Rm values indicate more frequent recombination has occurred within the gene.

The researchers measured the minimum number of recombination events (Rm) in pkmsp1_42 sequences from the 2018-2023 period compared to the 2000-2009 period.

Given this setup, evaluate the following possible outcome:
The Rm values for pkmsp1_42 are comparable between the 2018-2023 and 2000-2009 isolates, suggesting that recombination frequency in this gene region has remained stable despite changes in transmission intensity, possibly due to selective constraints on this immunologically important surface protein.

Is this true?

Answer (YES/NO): NO